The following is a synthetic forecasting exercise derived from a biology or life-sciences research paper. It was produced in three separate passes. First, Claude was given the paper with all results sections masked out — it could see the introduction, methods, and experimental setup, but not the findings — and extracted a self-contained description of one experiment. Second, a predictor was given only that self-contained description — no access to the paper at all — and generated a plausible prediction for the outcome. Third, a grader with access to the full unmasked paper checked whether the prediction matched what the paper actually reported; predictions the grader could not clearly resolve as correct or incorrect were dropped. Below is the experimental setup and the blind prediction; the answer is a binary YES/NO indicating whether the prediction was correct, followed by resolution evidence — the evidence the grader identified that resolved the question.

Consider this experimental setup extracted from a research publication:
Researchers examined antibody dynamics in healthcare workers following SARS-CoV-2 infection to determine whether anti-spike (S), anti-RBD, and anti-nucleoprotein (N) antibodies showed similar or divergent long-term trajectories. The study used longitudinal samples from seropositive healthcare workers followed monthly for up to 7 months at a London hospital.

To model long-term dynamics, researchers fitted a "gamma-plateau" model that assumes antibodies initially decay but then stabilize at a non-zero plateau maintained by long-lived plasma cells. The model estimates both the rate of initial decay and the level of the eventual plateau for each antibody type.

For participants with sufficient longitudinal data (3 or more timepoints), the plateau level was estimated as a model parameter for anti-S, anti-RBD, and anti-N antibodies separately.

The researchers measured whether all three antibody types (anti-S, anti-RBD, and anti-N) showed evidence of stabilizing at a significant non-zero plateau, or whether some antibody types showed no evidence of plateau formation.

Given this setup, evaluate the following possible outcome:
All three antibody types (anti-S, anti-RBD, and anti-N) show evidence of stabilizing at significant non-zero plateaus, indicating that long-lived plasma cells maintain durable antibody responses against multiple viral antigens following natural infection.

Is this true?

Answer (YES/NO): NO